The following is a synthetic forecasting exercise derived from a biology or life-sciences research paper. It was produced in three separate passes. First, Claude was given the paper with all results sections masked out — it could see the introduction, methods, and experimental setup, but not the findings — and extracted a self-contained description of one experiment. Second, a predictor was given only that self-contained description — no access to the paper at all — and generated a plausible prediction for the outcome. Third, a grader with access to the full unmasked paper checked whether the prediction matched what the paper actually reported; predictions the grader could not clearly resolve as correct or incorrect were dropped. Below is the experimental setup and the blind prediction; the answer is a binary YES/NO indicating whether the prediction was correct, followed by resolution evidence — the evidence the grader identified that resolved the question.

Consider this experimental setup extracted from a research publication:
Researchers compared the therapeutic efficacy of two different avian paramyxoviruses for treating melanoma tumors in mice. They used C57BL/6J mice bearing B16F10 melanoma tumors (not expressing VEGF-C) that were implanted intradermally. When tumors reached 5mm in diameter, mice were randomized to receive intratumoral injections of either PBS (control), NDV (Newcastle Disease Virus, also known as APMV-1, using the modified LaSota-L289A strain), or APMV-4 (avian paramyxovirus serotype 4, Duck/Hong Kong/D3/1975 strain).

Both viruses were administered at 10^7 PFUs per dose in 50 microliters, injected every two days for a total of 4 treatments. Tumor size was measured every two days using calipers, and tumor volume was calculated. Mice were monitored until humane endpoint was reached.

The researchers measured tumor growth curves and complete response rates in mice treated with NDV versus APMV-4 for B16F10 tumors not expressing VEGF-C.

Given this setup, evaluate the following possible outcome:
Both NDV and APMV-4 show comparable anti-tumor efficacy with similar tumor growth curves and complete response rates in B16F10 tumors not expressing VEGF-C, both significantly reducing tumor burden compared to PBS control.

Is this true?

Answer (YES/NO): NO